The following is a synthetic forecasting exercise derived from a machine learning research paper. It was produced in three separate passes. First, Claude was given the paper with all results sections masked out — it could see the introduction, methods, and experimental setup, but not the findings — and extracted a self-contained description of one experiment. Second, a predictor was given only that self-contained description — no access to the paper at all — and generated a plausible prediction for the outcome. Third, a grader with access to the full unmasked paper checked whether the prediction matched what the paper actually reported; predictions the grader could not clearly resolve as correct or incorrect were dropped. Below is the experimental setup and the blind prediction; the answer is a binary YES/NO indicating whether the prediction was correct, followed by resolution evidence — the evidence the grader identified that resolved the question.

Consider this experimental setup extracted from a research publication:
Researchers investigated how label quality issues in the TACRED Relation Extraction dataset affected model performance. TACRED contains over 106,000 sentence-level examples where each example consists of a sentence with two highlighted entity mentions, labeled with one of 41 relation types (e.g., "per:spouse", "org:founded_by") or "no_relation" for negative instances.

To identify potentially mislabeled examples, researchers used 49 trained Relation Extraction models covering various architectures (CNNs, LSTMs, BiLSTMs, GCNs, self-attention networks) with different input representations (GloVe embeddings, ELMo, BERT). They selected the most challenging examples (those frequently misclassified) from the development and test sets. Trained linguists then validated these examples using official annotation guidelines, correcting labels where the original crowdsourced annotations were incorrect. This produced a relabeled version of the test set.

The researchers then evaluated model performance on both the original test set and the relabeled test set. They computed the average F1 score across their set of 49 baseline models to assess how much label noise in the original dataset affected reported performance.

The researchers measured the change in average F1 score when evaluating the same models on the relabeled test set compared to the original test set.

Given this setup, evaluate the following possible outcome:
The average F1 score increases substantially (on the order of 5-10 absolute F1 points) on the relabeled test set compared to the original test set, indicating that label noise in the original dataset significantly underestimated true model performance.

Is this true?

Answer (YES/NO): YES